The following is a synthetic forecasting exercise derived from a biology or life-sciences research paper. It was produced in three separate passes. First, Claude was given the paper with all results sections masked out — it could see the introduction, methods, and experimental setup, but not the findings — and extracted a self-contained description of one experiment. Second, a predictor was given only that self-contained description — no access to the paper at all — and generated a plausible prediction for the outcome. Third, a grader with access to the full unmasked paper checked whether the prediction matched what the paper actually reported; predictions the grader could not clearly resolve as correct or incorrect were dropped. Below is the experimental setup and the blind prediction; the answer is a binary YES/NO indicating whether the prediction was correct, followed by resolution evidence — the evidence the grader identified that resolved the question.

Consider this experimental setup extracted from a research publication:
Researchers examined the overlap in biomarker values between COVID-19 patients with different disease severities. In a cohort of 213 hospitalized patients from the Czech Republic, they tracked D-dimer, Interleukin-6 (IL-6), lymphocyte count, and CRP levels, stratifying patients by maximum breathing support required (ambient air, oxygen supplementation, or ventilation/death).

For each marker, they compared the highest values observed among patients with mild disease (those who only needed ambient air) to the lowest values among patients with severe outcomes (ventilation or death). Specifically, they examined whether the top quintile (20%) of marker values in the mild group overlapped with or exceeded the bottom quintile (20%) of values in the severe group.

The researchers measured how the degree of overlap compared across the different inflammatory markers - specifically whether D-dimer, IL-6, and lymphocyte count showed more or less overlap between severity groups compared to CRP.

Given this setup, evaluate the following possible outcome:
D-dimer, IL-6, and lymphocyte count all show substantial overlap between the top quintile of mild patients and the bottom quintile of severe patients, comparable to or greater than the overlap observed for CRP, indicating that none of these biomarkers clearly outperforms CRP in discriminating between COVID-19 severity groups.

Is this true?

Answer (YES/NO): YES